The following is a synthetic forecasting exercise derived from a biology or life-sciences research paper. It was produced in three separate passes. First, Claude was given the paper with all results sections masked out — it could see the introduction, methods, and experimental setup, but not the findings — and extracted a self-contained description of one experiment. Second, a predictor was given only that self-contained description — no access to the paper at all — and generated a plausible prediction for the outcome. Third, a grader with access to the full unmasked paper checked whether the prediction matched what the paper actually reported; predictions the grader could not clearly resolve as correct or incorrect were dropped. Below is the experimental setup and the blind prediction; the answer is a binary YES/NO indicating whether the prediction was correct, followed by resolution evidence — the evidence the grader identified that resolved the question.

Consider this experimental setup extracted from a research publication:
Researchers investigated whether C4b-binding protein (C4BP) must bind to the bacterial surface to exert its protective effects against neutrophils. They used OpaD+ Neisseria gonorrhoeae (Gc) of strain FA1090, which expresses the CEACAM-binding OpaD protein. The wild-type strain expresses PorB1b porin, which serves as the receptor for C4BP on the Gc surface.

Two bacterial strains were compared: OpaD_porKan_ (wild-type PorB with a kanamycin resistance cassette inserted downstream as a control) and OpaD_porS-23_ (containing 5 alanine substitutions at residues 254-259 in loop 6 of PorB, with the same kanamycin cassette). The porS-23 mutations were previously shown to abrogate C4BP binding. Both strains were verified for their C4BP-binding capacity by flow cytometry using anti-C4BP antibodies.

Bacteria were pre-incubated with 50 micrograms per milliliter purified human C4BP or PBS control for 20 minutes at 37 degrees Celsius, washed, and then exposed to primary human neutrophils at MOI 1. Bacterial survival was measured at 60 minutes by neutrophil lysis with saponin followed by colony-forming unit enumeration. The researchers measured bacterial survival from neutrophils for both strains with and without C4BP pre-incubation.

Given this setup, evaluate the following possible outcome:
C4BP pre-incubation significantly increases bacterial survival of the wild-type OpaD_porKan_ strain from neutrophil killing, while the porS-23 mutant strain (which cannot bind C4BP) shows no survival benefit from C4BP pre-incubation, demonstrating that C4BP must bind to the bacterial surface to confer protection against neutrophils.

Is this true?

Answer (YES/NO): YES